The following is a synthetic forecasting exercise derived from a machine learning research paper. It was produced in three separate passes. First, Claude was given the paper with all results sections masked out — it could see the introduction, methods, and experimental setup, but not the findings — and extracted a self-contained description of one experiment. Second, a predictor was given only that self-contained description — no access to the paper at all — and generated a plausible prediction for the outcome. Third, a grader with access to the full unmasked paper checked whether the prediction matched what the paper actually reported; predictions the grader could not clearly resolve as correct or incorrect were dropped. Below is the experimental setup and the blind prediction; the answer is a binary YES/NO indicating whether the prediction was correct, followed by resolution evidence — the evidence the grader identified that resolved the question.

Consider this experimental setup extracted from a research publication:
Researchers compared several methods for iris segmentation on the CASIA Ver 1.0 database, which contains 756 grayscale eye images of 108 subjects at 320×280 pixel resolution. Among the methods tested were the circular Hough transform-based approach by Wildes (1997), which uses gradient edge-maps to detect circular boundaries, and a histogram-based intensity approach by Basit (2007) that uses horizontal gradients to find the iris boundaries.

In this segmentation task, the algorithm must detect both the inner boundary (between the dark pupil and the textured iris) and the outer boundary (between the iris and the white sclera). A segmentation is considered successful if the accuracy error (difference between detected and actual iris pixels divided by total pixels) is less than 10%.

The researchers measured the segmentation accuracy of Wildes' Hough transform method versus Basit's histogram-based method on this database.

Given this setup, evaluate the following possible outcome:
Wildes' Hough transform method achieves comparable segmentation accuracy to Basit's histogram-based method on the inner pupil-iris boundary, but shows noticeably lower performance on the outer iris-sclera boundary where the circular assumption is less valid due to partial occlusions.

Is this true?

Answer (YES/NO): NO